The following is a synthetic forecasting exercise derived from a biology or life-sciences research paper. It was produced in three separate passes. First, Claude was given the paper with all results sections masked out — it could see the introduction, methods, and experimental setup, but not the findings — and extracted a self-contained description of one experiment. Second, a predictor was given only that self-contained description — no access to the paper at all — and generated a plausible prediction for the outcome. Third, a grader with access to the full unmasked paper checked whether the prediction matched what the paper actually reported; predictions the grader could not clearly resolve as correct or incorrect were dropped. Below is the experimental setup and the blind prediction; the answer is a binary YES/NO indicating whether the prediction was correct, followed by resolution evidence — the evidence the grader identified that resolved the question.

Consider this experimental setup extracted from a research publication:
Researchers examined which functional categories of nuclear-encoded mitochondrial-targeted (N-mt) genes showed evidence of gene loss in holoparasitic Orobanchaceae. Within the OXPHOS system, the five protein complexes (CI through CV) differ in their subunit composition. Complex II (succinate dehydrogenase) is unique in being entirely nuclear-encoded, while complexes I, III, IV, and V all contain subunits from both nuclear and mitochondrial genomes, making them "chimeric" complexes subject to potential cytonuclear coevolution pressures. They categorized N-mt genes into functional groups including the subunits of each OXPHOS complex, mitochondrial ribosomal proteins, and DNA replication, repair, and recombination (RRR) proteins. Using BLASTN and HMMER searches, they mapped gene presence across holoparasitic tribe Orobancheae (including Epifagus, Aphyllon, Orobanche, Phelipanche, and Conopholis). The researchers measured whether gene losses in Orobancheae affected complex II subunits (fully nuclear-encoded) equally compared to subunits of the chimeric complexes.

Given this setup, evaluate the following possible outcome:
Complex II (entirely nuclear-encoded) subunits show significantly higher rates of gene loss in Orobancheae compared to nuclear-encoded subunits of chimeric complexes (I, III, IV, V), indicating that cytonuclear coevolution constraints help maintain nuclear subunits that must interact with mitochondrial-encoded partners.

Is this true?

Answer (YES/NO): NO